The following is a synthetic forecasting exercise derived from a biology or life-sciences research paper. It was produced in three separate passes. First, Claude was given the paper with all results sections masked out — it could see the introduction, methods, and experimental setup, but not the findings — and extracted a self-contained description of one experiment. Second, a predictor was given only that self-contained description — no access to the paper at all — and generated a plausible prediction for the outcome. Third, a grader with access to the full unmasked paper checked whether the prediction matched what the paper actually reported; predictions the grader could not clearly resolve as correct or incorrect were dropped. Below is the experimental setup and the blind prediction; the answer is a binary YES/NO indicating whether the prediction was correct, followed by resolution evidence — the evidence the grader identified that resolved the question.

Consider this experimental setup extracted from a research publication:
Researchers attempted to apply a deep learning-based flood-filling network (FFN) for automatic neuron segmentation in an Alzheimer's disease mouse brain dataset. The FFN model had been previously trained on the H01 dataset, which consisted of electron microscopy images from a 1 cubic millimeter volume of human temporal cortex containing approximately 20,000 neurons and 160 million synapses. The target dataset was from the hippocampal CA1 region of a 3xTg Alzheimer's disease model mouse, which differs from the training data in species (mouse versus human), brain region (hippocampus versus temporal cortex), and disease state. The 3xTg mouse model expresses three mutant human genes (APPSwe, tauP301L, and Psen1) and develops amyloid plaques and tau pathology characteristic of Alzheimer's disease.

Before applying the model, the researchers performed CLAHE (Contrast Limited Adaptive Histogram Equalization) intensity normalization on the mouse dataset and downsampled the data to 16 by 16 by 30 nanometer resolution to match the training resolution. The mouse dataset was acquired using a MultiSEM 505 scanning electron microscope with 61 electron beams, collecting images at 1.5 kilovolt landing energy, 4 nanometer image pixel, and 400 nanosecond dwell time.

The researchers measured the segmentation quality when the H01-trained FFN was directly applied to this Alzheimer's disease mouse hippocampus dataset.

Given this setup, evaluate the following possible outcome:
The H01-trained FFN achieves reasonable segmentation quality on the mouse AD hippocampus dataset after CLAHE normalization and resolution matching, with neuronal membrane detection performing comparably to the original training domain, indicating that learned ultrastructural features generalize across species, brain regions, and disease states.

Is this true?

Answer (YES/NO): NO